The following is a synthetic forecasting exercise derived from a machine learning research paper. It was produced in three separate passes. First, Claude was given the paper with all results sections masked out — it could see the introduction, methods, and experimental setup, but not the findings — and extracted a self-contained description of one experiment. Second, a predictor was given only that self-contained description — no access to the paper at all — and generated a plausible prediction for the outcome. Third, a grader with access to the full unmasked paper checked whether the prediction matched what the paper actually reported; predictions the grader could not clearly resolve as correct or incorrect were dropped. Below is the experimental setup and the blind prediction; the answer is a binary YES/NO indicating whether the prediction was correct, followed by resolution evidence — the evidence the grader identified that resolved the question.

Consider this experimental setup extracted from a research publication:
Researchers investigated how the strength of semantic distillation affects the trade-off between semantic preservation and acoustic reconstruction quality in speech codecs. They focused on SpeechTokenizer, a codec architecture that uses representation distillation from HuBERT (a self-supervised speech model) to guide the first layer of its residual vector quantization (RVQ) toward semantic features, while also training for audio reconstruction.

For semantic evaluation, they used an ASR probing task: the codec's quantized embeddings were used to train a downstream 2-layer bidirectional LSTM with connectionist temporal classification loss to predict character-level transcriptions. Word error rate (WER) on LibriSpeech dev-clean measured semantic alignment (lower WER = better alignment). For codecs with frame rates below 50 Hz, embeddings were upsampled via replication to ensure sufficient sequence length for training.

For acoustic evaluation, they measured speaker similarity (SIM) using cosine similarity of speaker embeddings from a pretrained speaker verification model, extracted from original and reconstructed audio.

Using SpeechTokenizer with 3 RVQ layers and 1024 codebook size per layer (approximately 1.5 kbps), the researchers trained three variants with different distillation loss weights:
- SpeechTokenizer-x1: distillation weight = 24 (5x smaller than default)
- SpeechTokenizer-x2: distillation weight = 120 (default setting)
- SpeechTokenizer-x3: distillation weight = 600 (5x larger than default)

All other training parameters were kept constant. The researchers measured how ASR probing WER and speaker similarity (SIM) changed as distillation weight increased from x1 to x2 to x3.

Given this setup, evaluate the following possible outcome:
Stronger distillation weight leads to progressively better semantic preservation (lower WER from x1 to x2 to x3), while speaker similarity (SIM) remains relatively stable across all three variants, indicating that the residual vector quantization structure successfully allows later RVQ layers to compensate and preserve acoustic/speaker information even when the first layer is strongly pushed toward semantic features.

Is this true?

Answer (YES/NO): NO